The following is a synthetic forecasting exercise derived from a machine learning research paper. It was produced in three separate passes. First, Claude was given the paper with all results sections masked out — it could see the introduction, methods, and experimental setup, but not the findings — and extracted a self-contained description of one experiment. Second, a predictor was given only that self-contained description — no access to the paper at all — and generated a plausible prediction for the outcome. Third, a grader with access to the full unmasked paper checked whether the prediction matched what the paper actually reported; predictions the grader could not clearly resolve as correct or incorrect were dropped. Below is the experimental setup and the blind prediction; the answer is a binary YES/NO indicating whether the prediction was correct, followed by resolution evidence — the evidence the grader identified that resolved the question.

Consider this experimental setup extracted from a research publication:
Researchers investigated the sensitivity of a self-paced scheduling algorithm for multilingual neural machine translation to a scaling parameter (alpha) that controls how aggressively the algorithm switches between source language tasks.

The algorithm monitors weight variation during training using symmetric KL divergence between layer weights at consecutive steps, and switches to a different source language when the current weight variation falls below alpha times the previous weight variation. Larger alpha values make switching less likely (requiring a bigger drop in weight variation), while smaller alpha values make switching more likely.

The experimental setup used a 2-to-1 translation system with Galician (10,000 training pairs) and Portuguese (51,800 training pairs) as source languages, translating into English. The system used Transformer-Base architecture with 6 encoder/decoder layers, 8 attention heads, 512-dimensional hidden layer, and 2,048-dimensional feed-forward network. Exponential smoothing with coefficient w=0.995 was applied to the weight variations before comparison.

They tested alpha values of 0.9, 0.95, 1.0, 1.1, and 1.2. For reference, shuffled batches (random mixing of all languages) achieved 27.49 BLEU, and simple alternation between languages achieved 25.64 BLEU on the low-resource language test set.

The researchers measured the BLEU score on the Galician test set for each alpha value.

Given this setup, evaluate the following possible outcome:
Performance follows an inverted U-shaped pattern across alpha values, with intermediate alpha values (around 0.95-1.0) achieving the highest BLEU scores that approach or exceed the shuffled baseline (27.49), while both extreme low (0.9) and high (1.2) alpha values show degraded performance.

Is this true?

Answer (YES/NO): NO